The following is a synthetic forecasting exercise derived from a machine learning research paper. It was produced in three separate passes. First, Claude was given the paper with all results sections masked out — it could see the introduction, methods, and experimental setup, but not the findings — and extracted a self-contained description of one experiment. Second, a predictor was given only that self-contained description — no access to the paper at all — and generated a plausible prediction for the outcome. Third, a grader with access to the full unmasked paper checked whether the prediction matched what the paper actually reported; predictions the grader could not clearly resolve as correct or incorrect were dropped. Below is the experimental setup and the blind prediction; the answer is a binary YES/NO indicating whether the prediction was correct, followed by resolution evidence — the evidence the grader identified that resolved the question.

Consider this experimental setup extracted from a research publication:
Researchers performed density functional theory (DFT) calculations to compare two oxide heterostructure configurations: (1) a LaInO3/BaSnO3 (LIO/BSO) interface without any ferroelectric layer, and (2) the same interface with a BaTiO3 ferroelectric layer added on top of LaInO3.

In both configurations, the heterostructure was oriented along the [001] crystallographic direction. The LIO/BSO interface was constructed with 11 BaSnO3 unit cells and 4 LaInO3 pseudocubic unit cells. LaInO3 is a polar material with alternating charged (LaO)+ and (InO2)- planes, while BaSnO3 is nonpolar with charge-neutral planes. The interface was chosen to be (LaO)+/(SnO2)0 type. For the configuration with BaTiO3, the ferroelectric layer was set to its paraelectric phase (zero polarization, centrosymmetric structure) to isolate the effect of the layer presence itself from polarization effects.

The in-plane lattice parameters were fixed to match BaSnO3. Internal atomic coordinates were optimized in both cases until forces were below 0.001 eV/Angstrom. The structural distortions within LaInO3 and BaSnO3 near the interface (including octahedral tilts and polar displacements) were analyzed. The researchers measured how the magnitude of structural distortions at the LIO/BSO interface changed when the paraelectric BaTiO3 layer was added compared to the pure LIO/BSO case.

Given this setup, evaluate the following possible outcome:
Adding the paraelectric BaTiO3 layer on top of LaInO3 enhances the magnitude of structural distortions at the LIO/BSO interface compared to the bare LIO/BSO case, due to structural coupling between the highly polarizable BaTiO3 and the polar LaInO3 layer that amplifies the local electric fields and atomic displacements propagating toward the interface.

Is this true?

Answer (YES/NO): NO